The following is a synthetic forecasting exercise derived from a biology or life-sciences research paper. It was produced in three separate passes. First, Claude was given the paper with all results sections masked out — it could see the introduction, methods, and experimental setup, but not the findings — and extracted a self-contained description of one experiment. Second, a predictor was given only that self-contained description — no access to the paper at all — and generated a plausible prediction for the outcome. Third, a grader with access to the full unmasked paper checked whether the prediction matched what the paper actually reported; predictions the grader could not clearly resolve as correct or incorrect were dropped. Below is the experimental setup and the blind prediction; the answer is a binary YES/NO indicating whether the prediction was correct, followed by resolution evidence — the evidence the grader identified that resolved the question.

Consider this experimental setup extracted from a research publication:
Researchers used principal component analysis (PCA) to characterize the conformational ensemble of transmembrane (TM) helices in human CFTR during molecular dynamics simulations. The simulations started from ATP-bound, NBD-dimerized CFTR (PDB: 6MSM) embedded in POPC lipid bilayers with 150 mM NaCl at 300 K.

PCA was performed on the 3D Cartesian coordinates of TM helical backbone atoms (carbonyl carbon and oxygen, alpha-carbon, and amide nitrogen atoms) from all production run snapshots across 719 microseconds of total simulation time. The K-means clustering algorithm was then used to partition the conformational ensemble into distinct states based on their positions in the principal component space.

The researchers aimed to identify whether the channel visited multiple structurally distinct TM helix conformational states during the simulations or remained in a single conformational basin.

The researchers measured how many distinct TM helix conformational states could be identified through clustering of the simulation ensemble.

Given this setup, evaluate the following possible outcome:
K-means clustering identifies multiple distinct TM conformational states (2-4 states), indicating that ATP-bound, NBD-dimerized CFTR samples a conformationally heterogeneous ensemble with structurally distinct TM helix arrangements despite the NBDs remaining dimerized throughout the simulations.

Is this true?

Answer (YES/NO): YES